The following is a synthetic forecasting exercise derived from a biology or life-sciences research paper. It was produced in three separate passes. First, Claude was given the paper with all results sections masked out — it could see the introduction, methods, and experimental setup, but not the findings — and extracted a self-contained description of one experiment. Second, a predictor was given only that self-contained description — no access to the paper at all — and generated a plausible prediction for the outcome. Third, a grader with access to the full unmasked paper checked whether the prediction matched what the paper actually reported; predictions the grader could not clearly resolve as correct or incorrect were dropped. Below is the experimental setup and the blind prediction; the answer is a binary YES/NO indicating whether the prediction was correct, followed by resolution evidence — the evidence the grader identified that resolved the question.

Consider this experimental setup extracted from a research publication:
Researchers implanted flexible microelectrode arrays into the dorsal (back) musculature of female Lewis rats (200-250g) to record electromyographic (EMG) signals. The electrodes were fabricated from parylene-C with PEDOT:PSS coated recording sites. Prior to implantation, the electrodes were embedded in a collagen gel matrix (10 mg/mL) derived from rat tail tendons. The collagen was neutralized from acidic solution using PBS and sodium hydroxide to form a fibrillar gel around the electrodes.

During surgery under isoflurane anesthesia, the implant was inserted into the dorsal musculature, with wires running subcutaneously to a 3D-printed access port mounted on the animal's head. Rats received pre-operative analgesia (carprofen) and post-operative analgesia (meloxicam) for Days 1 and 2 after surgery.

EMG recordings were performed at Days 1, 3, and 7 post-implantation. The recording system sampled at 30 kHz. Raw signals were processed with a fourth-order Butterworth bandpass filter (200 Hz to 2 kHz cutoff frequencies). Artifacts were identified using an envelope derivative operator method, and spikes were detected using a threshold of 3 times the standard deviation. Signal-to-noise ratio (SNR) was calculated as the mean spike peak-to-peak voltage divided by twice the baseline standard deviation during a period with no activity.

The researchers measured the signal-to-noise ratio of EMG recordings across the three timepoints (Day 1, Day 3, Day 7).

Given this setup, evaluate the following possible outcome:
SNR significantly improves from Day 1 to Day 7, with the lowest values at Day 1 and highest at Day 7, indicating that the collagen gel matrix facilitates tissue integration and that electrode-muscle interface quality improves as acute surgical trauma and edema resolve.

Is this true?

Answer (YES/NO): NO